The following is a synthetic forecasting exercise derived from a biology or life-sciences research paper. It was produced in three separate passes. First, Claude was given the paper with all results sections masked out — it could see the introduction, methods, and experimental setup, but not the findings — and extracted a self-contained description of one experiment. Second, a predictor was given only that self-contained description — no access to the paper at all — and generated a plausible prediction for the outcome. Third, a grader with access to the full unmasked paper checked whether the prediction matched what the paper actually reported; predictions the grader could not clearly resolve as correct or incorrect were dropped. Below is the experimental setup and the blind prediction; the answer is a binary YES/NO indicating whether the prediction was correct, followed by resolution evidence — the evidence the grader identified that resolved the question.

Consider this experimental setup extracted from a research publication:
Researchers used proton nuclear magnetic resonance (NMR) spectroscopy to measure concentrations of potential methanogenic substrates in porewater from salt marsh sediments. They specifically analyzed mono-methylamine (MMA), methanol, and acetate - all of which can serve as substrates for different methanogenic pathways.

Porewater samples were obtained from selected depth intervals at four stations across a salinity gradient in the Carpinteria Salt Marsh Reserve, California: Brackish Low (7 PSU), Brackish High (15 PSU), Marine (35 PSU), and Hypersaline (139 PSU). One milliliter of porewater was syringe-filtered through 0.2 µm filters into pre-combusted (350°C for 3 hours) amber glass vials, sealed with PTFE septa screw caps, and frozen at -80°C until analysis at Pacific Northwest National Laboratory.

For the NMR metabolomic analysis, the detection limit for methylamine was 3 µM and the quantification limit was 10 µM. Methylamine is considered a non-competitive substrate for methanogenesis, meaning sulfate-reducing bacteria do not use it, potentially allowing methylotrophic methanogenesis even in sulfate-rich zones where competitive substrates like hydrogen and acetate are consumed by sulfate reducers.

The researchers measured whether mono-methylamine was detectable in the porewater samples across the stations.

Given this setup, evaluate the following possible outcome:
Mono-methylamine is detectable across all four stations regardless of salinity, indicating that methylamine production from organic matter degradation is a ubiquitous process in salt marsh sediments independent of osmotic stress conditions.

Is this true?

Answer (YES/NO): NO